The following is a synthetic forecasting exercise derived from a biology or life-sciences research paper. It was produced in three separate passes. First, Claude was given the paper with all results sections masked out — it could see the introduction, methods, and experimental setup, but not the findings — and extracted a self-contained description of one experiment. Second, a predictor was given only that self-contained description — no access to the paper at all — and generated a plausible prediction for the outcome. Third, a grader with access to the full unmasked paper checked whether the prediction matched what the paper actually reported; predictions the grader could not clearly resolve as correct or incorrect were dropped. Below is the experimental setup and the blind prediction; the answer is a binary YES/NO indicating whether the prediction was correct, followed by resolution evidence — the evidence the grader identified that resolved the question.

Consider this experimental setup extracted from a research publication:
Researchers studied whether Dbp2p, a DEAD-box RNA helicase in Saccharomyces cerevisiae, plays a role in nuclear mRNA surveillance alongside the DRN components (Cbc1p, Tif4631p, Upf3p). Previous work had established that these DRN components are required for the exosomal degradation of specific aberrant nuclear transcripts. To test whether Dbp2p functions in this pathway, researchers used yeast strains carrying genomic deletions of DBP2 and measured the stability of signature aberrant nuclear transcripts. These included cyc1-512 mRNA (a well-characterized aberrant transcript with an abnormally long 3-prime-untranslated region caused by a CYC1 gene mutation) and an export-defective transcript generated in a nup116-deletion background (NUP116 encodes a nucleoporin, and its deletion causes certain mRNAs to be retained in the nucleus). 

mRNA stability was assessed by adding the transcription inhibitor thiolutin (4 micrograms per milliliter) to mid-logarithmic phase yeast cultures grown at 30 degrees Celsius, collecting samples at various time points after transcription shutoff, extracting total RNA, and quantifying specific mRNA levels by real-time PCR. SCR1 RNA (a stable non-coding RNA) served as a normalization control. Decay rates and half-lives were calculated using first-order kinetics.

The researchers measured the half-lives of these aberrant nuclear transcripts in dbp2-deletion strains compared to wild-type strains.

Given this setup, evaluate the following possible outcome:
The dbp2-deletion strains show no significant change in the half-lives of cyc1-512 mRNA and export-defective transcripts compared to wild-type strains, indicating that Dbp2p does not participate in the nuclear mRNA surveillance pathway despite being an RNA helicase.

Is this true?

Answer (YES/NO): NO